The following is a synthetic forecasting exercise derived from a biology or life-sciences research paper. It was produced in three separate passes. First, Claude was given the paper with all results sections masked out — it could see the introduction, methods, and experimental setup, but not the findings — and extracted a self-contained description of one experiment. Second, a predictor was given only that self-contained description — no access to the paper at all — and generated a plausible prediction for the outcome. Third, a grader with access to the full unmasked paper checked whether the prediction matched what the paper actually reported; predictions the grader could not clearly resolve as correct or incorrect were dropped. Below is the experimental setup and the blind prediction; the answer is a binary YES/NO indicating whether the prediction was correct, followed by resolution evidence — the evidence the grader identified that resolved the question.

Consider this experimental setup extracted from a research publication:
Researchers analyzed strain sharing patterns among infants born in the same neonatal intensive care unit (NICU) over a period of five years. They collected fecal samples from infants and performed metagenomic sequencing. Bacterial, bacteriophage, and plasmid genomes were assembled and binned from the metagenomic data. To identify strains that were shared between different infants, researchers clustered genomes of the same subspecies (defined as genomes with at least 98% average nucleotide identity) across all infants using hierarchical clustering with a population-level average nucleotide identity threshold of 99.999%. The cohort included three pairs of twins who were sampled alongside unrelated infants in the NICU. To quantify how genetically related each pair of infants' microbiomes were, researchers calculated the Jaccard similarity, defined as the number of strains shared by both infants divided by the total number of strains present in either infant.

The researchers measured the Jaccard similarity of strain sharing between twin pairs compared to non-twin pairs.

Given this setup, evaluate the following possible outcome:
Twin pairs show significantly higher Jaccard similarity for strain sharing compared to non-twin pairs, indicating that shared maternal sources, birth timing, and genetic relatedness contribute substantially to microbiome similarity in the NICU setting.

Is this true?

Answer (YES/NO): NO